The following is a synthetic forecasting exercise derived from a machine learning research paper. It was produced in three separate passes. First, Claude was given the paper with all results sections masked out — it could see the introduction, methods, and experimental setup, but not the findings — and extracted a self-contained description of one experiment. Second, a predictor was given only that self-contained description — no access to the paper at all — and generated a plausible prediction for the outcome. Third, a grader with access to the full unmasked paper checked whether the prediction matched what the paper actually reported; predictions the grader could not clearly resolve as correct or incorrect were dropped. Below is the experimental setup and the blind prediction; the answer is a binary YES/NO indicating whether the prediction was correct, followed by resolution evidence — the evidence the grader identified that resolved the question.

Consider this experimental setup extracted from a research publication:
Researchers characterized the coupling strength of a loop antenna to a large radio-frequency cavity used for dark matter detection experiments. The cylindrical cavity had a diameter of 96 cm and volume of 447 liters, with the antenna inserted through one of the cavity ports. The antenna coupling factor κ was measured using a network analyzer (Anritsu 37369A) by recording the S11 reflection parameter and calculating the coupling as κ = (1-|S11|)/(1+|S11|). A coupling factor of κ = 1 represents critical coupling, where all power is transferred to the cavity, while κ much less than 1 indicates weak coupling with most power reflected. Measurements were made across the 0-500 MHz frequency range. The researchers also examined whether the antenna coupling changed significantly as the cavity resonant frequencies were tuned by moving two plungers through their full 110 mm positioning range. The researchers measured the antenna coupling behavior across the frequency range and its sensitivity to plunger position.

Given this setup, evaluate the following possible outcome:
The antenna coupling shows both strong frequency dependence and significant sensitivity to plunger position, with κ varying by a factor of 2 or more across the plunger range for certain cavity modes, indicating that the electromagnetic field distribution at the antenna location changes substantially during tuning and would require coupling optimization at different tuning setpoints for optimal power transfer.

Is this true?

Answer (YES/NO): NO